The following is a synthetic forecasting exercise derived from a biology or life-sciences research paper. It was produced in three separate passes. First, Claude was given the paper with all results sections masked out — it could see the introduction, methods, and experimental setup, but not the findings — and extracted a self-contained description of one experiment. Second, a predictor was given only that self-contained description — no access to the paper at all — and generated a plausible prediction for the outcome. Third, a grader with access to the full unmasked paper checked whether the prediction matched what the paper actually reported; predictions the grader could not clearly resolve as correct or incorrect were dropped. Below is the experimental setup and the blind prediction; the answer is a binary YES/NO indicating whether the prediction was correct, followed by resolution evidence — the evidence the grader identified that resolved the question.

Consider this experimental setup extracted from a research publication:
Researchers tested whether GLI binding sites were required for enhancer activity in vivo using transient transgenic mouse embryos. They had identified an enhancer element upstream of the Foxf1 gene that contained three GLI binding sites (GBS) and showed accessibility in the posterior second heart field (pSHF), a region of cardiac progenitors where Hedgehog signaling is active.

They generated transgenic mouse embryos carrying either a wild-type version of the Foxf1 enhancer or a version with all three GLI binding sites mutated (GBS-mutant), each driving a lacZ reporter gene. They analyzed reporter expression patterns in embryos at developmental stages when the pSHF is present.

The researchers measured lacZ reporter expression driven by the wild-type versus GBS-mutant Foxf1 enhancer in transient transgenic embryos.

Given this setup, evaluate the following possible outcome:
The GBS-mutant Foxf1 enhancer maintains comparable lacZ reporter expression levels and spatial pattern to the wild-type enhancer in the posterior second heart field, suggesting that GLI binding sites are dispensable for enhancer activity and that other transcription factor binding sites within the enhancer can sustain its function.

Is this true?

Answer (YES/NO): NO